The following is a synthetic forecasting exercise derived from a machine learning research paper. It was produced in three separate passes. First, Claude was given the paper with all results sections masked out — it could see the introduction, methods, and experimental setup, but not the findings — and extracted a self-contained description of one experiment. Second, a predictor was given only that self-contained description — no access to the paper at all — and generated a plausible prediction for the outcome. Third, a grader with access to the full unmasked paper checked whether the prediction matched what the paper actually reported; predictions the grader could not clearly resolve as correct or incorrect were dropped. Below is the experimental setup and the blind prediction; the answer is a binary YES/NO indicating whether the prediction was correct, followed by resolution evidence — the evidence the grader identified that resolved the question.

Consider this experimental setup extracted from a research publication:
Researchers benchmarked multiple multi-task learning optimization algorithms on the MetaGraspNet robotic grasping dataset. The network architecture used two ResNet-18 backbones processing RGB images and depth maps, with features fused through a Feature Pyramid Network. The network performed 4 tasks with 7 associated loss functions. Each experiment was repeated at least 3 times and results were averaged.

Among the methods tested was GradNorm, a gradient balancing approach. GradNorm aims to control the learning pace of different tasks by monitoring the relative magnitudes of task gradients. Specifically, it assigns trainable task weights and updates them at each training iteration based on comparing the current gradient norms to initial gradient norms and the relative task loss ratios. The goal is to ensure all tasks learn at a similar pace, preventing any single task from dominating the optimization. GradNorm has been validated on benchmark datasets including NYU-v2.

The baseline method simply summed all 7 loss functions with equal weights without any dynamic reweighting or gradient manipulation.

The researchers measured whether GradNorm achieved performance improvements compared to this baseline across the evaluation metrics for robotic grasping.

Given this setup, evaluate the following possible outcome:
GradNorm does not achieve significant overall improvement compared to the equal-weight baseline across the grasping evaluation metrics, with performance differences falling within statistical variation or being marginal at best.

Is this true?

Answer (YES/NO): NO